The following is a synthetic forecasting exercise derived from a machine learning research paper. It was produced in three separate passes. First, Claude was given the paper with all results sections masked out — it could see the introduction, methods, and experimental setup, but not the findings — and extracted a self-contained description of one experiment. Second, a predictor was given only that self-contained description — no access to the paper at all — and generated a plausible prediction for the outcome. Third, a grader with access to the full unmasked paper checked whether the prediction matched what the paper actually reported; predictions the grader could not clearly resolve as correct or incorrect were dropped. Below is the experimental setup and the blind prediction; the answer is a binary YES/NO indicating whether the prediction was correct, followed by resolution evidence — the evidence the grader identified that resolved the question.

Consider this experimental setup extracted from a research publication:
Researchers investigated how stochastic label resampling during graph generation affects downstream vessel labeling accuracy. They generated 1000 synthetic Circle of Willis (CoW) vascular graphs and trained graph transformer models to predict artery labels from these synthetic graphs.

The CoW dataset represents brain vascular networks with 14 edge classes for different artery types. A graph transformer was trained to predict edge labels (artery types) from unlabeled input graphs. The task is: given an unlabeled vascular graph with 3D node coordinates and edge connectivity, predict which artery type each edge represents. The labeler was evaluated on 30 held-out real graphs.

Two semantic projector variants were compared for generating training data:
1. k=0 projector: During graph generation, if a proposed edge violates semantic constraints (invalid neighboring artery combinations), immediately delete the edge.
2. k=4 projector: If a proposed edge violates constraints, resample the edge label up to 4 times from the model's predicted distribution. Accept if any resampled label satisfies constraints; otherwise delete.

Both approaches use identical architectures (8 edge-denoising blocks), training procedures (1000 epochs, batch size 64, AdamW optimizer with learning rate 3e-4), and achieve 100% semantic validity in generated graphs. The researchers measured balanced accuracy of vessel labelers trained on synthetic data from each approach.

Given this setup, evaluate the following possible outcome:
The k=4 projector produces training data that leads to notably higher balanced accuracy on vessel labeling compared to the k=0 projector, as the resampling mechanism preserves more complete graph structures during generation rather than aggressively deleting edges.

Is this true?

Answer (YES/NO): NO